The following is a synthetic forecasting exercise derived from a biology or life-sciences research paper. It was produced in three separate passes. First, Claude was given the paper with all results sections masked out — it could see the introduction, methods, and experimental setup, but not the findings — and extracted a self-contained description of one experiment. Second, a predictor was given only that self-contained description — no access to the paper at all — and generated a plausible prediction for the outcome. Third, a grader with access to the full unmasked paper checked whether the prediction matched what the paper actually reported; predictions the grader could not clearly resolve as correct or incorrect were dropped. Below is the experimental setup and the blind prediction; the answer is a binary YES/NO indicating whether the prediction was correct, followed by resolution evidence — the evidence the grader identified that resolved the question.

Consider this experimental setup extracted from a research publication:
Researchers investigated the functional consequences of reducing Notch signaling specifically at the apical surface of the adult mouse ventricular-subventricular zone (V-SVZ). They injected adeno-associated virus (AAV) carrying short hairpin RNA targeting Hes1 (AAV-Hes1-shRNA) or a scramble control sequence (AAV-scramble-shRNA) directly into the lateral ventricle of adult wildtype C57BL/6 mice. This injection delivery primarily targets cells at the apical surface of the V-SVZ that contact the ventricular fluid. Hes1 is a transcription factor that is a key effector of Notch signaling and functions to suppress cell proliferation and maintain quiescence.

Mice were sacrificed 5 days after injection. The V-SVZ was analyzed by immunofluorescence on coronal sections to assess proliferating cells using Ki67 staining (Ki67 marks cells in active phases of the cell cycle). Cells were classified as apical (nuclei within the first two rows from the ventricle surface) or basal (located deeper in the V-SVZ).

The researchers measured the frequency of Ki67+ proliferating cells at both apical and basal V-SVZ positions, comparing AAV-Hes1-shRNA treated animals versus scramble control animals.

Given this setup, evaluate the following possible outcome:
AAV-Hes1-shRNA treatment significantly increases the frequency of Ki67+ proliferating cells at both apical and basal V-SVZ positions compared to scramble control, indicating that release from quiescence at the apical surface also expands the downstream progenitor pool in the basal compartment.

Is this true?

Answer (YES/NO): YES